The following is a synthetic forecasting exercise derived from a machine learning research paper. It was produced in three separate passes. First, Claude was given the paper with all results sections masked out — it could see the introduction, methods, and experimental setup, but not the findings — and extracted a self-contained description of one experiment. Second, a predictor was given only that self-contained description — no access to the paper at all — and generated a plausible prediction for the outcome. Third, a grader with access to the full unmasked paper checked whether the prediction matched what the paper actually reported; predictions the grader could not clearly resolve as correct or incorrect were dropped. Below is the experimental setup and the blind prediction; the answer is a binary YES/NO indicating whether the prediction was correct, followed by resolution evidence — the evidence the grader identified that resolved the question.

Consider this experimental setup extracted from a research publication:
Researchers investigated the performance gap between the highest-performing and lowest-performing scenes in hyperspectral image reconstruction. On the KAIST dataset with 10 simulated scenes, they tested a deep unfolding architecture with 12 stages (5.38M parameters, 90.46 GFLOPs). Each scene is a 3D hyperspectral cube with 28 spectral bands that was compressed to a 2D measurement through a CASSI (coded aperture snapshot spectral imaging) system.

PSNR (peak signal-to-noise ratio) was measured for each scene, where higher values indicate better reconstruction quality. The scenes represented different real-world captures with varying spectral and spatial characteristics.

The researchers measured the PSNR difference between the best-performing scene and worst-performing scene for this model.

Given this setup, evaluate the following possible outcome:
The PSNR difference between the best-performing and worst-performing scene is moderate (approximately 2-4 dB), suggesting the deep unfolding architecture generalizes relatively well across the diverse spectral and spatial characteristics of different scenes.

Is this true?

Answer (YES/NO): NO